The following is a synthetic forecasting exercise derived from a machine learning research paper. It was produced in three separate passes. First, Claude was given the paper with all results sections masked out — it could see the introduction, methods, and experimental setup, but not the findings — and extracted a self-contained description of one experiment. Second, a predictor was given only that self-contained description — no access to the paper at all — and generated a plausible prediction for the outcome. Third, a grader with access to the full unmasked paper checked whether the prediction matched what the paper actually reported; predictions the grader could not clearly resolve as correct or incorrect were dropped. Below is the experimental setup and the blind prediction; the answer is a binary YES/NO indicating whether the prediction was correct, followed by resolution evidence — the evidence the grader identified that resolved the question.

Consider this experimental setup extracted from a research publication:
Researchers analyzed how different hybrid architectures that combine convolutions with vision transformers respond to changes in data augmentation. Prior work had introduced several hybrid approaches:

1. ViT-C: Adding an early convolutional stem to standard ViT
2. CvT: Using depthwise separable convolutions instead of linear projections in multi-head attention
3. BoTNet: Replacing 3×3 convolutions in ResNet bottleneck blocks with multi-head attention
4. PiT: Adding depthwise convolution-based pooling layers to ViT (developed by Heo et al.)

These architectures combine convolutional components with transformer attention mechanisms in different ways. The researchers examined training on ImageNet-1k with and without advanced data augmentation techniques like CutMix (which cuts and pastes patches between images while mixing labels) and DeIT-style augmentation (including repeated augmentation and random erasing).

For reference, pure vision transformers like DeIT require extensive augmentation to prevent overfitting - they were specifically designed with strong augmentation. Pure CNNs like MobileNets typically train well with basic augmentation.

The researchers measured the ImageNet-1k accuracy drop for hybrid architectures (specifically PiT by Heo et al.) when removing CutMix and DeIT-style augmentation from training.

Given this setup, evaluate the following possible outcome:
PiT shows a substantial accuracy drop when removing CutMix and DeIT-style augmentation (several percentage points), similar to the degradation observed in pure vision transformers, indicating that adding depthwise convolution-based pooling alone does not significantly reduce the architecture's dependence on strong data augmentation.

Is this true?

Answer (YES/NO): NO